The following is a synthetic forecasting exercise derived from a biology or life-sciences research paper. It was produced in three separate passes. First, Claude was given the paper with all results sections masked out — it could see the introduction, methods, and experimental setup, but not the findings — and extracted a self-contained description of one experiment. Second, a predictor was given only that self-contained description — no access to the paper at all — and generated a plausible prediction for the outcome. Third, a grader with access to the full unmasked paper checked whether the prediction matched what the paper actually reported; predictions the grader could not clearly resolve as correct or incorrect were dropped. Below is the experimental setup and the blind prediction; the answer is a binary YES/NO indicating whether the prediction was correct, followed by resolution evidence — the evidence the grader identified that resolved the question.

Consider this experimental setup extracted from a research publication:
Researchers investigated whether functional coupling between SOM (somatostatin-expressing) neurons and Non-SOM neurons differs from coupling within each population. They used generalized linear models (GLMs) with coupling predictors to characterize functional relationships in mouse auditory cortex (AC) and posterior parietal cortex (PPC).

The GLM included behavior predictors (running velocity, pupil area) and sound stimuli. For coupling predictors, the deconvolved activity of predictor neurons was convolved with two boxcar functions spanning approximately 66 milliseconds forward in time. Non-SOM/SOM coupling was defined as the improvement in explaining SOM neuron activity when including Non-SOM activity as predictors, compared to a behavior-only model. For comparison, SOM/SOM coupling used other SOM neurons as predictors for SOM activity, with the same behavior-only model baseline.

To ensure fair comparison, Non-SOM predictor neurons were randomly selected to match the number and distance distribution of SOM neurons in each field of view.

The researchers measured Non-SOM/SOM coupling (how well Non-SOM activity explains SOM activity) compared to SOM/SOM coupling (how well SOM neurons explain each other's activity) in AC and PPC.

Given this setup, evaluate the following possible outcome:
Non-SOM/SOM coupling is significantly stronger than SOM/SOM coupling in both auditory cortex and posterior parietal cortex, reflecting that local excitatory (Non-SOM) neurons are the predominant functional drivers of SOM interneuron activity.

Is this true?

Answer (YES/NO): NO